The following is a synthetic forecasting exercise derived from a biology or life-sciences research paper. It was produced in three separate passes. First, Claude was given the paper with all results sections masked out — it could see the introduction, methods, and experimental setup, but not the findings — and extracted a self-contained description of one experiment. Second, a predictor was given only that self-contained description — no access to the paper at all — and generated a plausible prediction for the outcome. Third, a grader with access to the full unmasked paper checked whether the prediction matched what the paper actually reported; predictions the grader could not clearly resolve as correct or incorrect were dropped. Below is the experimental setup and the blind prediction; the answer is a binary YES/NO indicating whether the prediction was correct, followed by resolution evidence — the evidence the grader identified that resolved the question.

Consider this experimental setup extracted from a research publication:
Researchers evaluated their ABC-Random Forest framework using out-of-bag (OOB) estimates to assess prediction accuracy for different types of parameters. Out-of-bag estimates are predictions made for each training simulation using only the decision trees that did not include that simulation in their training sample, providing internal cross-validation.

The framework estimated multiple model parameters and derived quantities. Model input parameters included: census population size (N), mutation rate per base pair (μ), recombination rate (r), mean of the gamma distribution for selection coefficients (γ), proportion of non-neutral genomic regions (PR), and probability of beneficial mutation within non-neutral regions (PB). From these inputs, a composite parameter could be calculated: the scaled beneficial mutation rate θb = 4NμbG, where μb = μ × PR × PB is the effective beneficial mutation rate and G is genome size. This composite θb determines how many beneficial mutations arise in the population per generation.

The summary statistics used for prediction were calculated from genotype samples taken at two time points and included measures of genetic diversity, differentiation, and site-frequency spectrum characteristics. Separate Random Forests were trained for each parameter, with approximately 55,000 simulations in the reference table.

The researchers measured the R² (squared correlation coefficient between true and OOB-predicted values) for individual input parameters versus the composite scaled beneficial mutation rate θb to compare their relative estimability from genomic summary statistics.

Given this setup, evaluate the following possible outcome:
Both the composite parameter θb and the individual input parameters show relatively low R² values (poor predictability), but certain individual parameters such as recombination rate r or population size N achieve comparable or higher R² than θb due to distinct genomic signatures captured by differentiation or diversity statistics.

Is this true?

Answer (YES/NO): NO